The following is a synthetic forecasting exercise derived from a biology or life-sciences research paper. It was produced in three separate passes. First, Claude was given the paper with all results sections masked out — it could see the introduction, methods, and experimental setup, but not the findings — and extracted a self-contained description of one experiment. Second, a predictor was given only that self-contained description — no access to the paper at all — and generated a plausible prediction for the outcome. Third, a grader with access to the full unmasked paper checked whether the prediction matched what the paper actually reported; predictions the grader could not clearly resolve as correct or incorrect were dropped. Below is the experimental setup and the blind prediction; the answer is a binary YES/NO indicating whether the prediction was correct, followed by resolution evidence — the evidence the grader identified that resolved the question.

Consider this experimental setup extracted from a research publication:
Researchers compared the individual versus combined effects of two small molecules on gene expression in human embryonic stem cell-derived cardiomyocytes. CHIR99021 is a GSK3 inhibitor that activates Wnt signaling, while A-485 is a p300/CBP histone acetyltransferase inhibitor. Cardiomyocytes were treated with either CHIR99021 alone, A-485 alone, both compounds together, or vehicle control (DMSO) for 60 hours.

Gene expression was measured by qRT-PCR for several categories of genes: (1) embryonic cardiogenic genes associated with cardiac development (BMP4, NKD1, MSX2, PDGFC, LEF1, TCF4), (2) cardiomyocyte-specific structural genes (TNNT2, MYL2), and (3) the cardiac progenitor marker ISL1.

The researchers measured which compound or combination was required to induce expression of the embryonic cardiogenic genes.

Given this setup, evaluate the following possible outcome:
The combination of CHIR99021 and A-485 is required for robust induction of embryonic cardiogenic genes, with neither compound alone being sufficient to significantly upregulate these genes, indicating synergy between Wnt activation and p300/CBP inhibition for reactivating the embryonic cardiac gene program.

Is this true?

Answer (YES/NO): NO